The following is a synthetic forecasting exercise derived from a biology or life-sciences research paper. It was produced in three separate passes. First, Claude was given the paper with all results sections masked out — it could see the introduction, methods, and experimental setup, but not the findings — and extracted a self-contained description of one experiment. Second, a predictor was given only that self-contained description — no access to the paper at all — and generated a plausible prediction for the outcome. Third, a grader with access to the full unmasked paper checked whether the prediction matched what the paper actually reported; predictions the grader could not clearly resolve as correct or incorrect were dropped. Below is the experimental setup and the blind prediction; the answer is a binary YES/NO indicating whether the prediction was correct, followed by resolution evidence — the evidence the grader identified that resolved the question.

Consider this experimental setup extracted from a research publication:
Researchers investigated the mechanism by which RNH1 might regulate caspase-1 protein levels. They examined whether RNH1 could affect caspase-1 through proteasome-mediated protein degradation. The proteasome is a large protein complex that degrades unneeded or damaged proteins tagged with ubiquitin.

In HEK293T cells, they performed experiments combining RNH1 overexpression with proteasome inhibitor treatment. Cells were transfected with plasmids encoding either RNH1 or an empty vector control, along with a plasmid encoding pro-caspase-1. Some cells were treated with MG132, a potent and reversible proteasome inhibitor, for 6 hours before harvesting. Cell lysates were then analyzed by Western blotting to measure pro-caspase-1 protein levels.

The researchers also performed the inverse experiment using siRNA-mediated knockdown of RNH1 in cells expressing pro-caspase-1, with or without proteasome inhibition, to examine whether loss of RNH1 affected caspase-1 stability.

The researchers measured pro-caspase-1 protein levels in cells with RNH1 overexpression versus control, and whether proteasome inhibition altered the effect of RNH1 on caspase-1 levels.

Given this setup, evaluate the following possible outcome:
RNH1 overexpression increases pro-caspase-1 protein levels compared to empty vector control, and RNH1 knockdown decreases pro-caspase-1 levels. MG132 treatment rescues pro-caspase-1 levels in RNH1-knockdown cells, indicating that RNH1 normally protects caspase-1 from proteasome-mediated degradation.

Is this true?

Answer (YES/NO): NO